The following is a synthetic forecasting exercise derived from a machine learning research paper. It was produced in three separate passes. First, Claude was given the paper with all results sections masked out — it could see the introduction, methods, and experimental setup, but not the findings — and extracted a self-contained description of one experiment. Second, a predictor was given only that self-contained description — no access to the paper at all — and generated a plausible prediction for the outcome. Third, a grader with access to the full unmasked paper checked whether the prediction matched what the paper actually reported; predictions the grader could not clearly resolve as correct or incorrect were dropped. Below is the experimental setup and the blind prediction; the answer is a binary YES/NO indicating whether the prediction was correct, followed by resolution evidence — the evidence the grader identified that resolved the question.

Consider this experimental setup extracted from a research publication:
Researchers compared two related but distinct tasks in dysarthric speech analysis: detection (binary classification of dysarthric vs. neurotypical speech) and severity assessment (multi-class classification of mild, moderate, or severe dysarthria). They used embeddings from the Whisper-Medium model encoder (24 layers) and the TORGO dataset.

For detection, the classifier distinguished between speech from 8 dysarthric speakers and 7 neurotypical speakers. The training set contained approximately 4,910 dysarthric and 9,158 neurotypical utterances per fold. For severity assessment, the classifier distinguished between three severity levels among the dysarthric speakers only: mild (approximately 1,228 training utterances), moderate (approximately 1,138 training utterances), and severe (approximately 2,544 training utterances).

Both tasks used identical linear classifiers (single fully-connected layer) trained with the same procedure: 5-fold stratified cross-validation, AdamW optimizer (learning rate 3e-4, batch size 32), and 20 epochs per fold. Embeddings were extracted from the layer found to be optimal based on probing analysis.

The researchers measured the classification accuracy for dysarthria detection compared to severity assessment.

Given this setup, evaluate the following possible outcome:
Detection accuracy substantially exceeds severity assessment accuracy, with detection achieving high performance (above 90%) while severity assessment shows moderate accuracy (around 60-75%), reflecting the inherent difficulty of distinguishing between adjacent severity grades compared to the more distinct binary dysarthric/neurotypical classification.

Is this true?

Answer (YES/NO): NO